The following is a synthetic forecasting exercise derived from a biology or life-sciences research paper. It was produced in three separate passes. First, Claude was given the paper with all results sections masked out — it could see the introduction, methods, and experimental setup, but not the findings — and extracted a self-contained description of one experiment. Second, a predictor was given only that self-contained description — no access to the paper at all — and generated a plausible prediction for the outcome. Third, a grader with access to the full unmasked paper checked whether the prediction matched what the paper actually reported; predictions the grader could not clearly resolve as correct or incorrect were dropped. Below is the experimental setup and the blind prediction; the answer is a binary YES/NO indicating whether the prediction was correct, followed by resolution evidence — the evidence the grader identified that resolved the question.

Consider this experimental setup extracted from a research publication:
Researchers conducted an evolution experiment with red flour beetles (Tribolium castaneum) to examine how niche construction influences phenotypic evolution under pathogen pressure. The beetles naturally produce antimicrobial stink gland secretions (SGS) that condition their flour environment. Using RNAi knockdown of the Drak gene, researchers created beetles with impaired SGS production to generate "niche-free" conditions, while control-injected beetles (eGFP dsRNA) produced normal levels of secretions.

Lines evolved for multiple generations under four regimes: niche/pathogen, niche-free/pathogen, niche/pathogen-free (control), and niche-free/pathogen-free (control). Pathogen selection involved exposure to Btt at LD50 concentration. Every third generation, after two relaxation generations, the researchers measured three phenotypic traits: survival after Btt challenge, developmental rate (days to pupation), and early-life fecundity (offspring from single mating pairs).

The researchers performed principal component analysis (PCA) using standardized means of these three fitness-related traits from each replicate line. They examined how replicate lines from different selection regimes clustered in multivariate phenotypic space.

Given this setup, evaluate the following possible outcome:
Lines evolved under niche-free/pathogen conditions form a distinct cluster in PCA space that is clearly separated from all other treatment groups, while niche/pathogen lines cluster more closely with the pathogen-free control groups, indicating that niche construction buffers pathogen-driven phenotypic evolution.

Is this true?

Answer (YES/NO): NO